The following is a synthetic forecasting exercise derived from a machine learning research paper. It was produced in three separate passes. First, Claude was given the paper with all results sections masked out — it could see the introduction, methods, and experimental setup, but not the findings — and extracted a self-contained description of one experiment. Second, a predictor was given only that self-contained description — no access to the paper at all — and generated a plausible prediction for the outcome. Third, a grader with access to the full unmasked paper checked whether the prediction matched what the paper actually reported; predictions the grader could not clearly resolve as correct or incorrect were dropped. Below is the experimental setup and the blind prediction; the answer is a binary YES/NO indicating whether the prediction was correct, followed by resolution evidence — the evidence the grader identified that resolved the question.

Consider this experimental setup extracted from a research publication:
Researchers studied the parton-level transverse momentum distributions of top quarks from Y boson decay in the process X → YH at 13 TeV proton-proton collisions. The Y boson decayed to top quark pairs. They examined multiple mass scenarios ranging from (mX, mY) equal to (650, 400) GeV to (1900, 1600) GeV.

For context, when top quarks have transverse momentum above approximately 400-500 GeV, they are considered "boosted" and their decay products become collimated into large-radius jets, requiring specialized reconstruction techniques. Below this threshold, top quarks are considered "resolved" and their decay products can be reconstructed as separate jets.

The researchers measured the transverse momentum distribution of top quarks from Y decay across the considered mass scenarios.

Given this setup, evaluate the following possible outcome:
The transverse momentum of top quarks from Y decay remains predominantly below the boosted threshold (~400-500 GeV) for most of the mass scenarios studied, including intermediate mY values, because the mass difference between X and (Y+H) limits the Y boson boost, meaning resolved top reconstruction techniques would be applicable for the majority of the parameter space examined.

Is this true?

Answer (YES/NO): YES